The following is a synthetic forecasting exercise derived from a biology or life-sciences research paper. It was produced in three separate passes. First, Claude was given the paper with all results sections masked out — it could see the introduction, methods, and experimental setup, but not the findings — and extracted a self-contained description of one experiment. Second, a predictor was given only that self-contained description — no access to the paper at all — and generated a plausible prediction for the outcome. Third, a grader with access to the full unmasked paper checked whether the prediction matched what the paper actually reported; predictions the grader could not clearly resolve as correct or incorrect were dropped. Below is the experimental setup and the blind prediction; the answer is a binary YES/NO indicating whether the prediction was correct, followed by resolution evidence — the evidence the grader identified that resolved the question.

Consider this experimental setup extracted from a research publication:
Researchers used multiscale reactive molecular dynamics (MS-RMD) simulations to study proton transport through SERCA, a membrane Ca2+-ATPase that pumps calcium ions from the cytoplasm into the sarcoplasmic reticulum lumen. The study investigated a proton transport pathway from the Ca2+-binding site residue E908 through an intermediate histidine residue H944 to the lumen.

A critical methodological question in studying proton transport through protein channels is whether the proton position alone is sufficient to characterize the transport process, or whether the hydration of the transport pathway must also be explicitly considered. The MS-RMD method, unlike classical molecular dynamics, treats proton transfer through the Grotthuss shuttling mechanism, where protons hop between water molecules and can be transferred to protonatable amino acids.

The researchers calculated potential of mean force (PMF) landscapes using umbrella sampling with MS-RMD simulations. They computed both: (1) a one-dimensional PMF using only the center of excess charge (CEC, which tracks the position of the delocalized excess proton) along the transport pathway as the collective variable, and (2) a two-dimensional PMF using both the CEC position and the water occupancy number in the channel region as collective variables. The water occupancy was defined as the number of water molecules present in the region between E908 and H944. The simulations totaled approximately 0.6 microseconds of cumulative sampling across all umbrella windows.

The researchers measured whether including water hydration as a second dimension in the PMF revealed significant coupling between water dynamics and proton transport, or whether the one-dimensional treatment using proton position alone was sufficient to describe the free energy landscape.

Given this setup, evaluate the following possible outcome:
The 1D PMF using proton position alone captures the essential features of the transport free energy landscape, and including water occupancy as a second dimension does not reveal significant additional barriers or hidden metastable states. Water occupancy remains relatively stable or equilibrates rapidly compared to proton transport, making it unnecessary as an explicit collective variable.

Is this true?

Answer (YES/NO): NO